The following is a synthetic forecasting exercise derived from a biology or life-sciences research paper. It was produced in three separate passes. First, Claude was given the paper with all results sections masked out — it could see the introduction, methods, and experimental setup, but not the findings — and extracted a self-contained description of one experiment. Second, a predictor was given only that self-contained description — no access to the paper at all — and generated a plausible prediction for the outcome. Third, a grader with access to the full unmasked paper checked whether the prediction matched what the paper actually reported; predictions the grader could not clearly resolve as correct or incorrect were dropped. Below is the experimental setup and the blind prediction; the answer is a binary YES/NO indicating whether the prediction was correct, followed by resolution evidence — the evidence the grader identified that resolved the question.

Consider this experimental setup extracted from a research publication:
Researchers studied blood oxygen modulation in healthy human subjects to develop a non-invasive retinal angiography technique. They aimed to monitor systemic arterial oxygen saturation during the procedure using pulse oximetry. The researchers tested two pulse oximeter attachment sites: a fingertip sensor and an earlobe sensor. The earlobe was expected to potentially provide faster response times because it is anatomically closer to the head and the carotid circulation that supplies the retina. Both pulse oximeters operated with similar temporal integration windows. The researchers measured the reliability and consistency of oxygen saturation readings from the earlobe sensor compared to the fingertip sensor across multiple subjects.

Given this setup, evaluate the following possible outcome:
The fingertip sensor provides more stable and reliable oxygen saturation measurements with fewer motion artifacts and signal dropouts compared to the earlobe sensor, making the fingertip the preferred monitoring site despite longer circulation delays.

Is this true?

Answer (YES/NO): YES